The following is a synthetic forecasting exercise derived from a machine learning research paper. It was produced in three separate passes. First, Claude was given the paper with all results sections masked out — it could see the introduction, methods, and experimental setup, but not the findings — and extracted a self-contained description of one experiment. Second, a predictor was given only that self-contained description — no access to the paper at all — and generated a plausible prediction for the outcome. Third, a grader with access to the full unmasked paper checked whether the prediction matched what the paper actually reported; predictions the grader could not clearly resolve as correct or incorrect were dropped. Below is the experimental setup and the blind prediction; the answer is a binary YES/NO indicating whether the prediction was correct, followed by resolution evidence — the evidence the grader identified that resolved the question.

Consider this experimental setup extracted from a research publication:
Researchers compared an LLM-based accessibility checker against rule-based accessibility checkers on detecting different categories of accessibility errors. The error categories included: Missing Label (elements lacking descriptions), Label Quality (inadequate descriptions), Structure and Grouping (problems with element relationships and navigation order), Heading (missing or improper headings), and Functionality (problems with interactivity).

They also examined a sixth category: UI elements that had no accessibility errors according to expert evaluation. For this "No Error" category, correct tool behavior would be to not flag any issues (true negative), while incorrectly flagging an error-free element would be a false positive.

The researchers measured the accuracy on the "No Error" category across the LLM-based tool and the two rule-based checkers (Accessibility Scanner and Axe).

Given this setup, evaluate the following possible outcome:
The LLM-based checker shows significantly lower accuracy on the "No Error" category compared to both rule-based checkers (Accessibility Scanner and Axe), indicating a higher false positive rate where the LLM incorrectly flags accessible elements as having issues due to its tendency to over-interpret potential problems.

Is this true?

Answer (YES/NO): YES